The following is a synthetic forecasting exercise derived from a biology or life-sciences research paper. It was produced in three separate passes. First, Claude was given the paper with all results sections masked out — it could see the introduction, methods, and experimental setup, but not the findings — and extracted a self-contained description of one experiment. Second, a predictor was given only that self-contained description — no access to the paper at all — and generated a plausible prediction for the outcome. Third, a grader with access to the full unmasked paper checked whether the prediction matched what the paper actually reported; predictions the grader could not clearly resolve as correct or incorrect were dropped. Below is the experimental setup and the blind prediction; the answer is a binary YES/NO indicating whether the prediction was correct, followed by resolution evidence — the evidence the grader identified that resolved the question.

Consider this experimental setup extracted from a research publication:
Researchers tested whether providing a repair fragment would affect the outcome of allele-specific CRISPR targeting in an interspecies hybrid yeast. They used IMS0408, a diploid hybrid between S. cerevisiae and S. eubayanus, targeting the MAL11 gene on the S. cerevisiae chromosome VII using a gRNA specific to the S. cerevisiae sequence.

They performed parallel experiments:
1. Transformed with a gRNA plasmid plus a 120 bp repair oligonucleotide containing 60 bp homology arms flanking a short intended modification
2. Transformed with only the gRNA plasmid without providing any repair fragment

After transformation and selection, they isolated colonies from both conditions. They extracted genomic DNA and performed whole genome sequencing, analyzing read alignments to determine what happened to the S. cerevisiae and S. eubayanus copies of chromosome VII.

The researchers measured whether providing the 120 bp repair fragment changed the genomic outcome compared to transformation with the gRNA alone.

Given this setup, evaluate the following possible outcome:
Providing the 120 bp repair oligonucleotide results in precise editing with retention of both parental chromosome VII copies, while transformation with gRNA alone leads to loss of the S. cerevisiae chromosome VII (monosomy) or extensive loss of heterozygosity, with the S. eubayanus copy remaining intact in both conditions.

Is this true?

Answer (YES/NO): NO